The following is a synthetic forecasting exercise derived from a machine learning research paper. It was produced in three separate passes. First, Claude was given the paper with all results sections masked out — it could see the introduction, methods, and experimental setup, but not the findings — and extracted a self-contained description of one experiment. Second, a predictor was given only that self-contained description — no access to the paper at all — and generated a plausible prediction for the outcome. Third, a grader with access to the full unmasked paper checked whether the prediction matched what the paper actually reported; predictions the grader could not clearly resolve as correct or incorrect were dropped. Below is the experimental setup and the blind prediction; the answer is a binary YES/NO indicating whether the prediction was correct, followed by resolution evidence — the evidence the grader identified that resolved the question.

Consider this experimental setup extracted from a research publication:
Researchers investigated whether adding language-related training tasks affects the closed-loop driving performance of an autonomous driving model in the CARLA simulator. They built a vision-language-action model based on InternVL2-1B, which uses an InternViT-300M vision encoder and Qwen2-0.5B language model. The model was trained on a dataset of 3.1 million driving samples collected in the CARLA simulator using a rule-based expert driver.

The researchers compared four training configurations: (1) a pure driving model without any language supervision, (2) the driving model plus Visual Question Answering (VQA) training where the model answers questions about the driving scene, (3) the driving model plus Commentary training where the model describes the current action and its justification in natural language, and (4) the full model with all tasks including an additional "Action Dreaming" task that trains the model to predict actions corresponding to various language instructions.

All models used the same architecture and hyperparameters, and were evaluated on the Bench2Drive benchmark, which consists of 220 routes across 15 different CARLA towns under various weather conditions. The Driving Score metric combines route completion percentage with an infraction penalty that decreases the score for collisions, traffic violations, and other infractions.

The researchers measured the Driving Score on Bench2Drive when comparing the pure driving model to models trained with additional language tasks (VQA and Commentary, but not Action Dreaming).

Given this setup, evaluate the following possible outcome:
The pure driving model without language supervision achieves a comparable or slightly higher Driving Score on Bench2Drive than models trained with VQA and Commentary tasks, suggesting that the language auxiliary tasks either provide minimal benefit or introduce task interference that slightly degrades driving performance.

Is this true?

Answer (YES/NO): YES